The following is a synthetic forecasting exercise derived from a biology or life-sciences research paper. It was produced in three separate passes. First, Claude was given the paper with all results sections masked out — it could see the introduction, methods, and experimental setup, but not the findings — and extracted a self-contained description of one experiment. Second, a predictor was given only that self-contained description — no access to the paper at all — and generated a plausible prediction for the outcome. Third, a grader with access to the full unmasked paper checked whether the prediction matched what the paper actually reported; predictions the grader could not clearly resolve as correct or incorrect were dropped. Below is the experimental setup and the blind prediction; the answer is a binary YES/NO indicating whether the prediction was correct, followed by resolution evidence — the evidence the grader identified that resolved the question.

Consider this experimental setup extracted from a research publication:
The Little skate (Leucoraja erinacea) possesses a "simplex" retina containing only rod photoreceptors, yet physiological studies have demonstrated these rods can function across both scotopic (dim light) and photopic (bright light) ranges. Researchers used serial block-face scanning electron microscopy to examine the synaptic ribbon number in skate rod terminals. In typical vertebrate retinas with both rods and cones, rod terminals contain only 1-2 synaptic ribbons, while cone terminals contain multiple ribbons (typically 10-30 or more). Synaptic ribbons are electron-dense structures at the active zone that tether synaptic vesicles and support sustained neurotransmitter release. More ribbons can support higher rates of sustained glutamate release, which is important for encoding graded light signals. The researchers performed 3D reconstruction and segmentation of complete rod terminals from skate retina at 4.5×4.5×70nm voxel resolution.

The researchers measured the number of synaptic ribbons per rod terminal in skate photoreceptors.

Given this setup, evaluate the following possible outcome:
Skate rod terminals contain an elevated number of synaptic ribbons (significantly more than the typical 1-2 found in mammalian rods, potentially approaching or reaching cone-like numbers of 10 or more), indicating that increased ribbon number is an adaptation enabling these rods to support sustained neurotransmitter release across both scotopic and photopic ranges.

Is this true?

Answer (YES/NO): NO